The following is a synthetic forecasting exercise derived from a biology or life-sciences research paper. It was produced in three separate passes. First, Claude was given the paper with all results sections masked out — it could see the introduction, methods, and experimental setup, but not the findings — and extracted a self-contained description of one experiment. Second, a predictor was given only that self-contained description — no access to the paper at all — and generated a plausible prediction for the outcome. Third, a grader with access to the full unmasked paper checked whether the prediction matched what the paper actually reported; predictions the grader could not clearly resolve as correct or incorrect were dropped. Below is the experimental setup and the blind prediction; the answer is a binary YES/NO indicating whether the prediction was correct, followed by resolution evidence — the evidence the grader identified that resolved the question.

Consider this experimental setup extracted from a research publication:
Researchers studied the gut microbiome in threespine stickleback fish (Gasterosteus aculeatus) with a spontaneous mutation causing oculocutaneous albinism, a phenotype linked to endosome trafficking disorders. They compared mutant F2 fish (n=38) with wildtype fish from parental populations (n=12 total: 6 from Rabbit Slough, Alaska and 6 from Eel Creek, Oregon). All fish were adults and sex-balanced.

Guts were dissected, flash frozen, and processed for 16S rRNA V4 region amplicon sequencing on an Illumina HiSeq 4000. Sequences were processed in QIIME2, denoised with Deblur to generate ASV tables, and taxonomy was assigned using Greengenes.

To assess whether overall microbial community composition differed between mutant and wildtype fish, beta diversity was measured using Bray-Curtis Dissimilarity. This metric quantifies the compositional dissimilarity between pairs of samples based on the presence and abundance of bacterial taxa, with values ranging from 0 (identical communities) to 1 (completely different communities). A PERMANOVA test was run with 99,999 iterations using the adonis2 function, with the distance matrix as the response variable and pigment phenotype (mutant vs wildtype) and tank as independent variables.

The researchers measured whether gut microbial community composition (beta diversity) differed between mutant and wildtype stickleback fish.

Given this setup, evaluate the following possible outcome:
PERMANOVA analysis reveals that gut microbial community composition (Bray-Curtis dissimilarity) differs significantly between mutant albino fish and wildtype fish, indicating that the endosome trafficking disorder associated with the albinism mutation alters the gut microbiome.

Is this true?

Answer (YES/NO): YES